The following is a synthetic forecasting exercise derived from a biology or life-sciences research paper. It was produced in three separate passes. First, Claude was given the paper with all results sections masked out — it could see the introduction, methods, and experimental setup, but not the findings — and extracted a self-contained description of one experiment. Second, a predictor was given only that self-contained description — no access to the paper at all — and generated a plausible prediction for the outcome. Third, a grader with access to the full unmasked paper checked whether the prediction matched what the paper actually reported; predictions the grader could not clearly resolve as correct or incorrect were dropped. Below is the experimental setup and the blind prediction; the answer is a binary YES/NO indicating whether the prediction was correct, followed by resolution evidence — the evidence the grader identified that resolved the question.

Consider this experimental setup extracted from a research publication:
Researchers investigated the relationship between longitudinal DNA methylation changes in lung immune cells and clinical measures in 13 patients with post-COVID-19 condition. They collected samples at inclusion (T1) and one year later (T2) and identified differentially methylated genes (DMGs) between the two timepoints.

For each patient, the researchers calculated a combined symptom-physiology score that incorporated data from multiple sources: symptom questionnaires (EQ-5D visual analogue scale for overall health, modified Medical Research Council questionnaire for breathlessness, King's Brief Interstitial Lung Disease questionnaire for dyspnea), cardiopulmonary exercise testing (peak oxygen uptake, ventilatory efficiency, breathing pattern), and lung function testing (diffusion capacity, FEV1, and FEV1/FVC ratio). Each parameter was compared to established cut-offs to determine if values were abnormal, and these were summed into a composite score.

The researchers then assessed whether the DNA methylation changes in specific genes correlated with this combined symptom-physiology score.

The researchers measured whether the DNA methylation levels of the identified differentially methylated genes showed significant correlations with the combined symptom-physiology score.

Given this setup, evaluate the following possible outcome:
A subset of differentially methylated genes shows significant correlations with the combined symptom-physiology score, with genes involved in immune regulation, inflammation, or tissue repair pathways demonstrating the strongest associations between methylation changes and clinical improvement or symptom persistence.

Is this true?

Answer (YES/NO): NO